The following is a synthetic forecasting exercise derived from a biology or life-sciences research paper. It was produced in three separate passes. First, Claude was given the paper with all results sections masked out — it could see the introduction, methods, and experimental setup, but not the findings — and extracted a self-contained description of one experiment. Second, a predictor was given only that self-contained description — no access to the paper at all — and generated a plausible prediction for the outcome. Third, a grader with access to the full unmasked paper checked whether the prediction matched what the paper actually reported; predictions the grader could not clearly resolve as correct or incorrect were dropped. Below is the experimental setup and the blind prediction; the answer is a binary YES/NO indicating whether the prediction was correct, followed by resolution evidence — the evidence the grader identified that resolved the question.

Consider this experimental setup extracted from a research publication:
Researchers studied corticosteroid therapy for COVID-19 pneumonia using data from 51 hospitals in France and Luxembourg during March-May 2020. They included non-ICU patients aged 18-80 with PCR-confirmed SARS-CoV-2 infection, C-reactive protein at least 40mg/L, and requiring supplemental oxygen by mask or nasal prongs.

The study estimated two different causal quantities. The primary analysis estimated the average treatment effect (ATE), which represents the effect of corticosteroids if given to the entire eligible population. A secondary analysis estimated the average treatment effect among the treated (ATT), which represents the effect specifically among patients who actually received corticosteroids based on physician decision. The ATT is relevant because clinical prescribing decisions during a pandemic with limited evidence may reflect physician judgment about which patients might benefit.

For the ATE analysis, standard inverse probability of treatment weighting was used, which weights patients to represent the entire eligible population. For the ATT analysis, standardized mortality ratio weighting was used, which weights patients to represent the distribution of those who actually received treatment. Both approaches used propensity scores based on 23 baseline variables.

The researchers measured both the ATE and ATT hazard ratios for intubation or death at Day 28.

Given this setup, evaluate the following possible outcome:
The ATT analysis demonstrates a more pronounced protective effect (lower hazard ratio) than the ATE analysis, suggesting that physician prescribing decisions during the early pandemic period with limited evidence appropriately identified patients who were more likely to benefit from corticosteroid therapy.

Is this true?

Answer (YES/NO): YES